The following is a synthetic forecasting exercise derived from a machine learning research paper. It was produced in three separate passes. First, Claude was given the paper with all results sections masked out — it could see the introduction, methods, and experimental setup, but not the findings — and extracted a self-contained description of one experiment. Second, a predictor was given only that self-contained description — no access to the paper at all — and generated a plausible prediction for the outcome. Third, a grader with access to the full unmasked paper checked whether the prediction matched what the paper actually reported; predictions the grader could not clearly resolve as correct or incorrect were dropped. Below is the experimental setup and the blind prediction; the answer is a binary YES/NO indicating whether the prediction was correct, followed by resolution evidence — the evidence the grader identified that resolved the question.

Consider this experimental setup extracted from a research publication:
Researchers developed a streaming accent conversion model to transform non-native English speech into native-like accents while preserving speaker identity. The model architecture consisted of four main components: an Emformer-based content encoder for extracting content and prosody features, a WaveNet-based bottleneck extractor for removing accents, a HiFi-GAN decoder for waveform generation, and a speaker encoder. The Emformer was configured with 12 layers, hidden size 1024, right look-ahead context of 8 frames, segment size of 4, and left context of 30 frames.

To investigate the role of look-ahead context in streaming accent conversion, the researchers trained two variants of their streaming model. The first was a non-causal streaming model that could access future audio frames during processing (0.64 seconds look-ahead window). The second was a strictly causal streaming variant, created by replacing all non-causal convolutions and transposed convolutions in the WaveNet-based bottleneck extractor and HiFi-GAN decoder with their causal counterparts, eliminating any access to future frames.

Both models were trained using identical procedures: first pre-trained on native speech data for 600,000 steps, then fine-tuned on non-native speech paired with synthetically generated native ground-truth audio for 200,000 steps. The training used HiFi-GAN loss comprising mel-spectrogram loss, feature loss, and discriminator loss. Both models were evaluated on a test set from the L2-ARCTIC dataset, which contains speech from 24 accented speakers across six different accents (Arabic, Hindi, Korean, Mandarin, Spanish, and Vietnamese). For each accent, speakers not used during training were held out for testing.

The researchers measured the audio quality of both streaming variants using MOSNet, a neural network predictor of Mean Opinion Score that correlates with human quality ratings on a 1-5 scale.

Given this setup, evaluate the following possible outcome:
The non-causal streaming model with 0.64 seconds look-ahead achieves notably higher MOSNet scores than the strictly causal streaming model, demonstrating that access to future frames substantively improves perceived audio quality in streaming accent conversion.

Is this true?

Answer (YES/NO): YES